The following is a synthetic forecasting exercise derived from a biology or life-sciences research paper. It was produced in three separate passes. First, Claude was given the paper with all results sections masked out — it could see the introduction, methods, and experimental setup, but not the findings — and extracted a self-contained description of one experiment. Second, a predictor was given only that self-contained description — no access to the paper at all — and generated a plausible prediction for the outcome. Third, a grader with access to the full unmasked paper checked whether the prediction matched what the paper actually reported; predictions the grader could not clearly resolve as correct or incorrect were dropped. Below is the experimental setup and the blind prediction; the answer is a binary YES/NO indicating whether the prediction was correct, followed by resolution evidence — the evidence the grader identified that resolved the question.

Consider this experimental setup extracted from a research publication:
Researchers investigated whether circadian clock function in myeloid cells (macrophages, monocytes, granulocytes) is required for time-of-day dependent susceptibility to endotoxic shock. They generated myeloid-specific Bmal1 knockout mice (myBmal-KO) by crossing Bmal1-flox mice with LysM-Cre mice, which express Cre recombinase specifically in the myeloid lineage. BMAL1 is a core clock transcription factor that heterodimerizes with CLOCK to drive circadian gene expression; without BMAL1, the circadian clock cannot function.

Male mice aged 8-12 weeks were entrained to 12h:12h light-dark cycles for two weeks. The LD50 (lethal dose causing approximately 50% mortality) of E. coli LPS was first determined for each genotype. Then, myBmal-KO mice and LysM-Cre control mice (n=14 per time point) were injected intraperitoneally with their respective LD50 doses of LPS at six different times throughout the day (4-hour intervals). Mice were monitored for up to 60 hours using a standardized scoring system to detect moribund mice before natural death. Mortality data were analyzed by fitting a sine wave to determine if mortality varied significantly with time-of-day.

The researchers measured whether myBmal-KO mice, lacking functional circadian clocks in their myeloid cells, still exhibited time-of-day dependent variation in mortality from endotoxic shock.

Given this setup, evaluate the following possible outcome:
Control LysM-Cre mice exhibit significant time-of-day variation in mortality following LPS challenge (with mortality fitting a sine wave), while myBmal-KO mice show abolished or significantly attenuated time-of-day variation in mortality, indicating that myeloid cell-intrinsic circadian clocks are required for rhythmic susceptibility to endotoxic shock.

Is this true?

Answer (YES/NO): NO